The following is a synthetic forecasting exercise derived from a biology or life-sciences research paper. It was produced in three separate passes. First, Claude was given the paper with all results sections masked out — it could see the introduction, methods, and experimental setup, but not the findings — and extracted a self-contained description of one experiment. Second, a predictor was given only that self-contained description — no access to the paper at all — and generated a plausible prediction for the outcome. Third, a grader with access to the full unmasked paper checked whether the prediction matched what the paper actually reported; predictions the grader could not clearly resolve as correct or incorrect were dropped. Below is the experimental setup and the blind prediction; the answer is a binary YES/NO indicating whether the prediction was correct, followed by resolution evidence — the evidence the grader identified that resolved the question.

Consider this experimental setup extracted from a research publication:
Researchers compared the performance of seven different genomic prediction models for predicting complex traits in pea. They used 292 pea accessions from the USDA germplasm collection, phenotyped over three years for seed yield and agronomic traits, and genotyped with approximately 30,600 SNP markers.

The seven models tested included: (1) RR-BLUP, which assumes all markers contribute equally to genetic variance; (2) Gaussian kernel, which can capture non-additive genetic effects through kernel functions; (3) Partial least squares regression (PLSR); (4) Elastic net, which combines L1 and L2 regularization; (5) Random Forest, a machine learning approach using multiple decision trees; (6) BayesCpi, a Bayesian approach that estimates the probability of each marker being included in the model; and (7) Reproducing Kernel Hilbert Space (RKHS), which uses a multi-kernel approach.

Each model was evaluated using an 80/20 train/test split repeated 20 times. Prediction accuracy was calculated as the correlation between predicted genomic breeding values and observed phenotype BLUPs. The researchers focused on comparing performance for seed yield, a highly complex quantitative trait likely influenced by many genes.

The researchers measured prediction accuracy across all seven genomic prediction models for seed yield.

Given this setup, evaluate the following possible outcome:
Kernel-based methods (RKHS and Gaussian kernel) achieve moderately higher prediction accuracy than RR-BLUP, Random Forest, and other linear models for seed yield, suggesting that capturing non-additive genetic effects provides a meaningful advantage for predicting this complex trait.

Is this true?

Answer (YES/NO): NO